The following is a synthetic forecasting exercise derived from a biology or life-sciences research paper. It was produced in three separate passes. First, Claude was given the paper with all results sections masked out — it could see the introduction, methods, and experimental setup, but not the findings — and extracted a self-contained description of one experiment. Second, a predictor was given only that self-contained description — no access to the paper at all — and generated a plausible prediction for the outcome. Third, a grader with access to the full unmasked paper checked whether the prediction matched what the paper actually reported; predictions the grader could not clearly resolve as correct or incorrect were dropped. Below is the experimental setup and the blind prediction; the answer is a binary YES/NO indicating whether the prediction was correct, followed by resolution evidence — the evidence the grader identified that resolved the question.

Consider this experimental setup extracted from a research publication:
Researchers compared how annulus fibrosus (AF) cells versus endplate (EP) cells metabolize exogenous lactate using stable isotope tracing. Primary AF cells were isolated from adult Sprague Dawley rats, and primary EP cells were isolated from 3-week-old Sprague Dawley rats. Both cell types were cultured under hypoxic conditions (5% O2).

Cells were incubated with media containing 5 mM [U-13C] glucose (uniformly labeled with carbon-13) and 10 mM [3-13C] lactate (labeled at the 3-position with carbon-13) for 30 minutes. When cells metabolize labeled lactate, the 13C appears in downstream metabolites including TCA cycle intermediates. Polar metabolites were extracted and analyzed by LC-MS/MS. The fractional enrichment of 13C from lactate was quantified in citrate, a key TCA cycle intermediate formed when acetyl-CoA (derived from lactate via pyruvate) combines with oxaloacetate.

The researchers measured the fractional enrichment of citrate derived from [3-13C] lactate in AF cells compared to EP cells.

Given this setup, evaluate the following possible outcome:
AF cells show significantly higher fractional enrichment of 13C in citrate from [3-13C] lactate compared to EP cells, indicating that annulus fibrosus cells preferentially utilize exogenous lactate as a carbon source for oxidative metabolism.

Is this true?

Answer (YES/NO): NO